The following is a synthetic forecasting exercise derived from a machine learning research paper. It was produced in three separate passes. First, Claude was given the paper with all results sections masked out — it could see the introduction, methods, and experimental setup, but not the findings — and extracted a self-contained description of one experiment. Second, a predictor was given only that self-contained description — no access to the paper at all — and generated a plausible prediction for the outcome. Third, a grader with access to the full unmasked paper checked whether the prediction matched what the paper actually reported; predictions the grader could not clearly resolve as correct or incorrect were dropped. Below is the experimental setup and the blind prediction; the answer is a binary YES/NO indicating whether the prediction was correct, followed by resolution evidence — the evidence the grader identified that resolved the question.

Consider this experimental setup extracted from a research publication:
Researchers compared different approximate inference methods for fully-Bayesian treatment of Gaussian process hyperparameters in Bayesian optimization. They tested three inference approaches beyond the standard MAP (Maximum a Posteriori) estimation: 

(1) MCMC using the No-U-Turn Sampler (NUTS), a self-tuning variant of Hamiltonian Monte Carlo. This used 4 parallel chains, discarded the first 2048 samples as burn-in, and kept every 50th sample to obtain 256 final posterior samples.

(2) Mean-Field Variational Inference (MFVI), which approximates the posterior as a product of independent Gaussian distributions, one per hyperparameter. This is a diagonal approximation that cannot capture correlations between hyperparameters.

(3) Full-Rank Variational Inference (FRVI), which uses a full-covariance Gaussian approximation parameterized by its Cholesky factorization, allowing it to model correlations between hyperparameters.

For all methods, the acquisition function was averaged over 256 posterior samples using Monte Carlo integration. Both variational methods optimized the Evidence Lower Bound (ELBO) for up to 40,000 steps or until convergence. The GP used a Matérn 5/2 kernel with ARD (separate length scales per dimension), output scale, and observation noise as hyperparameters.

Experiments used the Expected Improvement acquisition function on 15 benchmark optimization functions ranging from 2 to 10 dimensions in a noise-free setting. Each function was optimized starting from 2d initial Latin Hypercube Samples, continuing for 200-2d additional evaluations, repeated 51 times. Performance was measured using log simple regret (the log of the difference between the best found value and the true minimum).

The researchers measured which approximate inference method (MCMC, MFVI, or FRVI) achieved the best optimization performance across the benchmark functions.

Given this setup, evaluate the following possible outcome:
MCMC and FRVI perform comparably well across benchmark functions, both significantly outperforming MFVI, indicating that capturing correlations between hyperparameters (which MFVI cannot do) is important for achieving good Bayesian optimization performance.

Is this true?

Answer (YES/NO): NO